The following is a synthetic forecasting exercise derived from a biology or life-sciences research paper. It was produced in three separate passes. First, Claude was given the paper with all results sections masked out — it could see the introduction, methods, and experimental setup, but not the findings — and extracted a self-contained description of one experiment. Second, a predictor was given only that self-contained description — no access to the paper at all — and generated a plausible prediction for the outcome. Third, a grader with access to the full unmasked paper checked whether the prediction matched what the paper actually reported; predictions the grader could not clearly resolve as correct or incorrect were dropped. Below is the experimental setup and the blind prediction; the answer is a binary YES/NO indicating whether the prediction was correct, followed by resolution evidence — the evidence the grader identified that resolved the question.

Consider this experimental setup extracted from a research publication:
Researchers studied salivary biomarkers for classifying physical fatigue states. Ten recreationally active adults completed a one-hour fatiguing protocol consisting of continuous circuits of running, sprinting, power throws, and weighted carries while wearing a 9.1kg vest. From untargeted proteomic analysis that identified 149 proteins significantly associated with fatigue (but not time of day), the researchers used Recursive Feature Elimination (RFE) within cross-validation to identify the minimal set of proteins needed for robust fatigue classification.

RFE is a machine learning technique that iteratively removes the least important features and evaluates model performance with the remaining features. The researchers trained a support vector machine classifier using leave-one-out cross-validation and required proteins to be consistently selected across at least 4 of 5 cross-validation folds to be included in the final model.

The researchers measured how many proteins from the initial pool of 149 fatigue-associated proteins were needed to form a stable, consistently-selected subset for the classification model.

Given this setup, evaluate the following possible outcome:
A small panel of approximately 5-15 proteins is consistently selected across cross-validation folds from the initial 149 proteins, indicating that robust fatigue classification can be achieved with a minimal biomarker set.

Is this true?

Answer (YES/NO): NO